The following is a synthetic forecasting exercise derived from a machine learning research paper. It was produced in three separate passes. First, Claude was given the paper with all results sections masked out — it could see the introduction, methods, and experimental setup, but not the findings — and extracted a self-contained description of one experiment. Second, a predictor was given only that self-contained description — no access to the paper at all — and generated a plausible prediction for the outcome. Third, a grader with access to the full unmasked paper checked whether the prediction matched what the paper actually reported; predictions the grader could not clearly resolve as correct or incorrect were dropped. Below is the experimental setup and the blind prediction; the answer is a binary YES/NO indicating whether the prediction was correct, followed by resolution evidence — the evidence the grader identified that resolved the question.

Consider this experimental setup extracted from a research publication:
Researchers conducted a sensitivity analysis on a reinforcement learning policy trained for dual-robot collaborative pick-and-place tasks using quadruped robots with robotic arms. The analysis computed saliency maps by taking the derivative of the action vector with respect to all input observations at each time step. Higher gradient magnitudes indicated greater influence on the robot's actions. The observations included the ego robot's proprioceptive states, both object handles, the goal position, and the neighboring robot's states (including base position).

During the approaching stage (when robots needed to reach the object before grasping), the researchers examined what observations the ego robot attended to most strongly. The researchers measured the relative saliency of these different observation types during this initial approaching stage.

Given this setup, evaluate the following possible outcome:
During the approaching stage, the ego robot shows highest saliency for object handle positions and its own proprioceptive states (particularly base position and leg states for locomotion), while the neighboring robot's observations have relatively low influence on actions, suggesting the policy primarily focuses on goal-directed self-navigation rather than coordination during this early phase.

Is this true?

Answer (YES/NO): NO